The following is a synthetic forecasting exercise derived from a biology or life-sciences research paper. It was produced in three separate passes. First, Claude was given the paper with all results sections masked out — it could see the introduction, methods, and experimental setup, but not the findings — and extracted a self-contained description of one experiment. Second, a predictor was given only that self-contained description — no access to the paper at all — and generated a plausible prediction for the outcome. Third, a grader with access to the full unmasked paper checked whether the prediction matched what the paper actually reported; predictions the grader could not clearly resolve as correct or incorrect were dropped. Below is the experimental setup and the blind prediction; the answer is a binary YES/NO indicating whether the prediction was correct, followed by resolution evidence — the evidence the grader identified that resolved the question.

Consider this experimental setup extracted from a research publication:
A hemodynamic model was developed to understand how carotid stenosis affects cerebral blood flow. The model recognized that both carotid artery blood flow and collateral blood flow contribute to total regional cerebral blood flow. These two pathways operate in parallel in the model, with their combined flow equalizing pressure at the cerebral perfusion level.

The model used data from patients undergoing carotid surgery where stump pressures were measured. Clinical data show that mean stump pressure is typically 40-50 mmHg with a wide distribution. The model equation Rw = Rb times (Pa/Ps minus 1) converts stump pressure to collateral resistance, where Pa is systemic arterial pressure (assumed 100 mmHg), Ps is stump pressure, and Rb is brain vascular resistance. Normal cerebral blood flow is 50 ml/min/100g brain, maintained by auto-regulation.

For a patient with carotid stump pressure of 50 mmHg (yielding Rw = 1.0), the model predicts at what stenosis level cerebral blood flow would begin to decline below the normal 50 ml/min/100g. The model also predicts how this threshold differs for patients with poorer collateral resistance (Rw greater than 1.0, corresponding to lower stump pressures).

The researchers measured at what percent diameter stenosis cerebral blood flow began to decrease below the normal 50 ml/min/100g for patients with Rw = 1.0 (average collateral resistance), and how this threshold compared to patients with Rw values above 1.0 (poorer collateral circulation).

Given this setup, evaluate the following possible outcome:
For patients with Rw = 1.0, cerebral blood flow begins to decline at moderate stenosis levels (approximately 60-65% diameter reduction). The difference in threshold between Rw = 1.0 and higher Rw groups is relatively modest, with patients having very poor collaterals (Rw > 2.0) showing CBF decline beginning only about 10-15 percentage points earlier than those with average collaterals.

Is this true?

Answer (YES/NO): NO